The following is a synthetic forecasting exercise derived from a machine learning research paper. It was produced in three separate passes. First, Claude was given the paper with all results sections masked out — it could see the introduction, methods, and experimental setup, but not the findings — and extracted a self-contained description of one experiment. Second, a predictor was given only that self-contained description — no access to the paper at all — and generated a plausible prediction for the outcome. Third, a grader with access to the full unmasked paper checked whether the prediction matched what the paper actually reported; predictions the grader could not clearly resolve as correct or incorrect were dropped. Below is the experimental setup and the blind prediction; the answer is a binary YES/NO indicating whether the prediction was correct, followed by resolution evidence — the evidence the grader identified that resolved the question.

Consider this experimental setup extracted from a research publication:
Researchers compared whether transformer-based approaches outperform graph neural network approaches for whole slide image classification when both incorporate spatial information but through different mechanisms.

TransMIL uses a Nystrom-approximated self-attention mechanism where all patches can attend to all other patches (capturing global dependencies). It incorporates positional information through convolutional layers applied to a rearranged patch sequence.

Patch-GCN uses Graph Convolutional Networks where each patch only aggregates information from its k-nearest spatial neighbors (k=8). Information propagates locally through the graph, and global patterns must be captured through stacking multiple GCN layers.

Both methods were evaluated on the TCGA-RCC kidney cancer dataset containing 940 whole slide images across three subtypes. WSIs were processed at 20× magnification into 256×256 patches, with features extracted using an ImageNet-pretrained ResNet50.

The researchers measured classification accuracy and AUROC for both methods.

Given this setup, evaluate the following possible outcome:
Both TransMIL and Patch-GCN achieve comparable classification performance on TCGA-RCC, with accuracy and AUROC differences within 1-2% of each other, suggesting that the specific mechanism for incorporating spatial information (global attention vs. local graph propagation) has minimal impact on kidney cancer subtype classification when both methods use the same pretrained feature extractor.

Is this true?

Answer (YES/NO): YES